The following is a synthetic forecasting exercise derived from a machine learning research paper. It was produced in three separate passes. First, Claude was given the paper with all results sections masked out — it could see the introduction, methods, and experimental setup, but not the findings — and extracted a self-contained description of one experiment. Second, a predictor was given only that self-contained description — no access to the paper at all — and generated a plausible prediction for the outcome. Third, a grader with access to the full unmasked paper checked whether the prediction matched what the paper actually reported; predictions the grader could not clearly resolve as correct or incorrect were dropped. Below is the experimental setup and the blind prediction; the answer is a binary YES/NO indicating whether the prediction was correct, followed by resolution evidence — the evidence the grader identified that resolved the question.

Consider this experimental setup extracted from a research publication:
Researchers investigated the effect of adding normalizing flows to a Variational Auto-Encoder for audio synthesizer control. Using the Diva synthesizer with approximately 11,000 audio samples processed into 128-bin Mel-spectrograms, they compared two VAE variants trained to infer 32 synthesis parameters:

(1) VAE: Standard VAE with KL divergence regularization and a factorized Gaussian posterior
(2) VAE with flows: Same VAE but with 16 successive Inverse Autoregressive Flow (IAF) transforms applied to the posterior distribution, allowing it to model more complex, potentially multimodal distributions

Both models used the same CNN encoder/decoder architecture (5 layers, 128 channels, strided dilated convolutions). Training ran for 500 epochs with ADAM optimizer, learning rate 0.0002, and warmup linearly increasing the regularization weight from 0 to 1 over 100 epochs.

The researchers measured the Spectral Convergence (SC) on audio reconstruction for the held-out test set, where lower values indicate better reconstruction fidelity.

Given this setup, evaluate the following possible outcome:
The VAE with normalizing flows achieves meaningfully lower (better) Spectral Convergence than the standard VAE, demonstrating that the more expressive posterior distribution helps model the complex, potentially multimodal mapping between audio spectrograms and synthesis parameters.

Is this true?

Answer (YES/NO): YES